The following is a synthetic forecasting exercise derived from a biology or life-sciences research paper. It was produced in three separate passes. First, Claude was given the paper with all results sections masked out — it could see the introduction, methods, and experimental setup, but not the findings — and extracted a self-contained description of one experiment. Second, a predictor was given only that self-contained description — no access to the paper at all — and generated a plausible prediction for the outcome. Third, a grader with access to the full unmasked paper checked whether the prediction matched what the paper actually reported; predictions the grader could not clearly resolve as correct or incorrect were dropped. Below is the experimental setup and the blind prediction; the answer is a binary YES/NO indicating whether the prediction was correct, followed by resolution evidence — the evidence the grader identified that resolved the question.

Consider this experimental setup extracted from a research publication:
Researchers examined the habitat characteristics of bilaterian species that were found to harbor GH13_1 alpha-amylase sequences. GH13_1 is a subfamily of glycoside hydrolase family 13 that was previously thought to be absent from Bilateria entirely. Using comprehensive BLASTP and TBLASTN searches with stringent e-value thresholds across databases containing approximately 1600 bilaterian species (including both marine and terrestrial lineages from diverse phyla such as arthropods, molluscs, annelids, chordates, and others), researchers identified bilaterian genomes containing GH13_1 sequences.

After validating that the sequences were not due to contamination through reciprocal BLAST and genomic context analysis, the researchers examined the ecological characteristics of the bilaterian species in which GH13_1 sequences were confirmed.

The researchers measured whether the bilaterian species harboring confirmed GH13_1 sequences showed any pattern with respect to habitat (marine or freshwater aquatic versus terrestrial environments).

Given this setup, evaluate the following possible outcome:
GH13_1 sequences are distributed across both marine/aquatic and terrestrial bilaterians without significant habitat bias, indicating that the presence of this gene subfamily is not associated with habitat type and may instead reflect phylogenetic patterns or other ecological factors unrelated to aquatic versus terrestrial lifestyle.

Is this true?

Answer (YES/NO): NO